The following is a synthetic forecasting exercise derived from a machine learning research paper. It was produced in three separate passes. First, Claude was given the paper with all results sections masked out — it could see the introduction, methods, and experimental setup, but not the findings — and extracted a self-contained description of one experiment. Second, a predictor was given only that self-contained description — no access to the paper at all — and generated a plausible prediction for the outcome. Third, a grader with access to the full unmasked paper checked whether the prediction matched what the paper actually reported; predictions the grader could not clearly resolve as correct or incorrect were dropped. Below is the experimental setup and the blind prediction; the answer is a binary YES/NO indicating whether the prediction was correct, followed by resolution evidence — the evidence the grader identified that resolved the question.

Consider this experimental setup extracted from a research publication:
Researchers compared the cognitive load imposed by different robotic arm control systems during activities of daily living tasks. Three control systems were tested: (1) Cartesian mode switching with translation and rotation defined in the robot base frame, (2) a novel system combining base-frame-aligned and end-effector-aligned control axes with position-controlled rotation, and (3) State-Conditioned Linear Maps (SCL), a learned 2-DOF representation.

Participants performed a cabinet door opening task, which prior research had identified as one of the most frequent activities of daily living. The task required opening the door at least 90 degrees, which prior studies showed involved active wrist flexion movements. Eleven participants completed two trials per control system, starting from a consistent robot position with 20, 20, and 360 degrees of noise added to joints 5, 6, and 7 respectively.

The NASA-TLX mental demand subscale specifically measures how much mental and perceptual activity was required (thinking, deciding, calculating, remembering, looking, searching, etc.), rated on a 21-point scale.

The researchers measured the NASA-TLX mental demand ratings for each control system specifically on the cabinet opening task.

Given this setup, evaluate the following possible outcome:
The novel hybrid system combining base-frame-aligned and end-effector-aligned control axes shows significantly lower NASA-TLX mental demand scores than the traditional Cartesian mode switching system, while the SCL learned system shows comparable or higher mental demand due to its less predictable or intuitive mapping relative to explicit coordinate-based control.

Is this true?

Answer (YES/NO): NO